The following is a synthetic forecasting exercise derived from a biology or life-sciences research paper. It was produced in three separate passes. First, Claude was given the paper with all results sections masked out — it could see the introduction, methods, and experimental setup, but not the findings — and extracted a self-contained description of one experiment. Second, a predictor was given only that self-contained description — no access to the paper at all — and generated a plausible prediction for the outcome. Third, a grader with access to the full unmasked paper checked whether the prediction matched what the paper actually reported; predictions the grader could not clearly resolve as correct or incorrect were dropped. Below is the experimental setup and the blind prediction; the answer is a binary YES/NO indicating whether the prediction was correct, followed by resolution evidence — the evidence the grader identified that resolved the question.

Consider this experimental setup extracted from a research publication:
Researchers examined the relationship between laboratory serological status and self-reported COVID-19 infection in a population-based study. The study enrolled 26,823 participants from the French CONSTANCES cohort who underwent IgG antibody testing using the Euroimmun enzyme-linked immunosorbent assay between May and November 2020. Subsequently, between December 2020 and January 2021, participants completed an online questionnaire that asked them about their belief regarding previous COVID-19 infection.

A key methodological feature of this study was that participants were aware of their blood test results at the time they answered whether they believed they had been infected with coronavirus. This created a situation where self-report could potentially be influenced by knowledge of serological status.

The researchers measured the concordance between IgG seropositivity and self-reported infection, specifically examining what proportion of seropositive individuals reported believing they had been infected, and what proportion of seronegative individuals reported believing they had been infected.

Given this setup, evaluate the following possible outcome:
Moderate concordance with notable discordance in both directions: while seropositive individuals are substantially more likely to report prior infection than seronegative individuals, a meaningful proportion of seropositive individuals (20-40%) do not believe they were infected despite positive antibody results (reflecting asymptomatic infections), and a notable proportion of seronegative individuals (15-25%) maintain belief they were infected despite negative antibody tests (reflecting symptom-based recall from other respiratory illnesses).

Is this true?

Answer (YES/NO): NO